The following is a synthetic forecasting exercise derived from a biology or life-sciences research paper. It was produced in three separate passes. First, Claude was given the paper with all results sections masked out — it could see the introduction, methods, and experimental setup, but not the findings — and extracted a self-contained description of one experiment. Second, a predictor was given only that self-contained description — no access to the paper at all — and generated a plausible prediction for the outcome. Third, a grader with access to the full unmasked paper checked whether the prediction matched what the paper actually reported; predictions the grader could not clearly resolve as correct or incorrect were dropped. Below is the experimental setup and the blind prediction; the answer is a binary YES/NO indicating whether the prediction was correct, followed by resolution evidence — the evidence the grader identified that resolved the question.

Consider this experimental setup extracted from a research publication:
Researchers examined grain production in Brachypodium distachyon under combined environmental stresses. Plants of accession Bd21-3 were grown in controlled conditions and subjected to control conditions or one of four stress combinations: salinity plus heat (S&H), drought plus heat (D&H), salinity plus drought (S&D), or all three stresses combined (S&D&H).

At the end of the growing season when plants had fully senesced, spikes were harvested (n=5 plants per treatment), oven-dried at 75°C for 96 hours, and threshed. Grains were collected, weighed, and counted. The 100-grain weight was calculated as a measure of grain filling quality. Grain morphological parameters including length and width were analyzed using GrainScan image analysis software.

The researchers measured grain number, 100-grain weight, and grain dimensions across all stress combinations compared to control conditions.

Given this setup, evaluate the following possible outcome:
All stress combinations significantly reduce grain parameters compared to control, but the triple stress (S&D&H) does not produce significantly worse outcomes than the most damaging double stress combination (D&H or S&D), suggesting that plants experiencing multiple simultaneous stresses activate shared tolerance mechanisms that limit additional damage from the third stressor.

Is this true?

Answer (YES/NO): NO